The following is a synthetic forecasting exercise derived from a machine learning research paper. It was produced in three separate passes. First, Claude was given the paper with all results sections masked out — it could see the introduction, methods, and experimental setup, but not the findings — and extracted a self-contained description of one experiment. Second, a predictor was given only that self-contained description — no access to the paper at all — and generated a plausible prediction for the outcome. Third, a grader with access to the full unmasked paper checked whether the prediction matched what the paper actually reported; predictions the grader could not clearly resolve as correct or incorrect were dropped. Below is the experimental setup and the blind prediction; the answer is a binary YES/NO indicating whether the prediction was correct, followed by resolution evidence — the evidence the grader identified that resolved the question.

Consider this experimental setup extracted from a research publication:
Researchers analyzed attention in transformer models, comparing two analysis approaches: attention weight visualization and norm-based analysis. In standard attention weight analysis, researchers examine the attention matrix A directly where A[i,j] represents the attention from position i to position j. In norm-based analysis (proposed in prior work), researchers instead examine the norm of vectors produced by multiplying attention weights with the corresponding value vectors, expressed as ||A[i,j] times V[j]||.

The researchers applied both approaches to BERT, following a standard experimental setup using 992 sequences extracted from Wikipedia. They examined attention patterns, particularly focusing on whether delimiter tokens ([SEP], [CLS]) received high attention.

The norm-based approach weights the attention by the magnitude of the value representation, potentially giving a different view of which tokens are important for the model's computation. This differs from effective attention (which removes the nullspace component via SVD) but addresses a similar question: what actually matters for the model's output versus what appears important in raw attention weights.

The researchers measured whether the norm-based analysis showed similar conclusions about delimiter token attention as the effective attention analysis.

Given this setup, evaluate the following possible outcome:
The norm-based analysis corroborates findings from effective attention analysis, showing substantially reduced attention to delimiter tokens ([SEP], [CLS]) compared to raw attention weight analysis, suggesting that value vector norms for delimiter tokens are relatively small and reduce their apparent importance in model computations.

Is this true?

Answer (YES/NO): NO